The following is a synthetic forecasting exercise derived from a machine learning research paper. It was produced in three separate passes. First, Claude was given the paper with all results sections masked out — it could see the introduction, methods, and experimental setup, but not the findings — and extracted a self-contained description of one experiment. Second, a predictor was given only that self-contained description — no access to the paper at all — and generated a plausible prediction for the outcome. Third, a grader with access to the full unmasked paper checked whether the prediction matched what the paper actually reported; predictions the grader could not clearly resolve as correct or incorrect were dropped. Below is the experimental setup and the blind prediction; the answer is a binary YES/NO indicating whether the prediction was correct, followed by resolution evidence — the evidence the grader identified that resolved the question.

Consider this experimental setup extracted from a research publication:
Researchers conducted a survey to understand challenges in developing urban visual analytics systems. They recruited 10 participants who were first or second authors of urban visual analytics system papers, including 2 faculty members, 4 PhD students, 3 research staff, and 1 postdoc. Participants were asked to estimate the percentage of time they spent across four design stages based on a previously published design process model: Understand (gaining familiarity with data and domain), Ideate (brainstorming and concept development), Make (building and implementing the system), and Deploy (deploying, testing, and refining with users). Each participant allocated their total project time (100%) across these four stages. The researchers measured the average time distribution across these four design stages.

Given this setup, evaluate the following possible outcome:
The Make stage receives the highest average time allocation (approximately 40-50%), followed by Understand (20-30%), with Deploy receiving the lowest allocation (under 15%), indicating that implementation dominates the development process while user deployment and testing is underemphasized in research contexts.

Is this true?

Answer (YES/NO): NO